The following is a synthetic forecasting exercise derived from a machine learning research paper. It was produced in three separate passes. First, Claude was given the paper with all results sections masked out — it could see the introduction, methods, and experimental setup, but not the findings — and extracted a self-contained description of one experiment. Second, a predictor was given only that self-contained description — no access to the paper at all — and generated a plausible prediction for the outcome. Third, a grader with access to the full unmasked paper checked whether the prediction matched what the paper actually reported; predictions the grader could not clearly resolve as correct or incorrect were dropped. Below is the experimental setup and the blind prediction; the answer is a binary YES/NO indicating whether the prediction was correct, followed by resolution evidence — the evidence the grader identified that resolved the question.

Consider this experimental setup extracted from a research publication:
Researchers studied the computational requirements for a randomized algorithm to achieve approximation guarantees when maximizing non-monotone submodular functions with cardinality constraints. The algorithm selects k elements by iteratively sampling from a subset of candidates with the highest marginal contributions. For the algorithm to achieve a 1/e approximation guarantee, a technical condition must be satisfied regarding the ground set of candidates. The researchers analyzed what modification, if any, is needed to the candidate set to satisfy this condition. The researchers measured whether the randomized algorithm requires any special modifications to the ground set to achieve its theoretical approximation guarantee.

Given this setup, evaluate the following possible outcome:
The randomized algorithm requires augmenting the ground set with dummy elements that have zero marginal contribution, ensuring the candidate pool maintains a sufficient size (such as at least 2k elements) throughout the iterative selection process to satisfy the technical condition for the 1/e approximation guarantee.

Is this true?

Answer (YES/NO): YES